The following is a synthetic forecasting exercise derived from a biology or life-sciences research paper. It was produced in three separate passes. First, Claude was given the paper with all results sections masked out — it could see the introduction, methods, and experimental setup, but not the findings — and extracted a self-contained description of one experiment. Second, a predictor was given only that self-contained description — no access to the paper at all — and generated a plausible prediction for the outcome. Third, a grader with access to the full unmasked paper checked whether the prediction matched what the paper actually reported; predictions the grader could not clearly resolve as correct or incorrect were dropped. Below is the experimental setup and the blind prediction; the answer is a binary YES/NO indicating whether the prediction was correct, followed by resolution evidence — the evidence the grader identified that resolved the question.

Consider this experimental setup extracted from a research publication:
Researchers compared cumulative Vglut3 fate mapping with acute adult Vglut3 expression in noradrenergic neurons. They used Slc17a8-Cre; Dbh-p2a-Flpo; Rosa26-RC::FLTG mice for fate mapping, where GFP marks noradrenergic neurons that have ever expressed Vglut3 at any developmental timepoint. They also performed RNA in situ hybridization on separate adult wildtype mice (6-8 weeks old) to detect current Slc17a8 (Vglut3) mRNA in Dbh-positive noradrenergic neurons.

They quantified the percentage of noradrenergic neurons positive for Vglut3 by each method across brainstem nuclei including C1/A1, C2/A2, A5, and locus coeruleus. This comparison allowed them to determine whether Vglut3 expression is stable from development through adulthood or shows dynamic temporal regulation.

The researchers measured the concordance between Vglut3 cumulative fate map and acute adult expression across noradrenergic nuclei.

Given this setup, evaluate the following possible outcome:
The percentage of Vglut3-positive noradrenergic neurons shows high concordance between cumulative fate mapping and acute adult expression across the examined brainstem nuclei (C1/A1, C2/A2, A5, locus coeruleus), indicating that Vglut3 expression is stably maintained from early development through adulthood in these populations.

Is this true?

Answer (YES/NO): YES